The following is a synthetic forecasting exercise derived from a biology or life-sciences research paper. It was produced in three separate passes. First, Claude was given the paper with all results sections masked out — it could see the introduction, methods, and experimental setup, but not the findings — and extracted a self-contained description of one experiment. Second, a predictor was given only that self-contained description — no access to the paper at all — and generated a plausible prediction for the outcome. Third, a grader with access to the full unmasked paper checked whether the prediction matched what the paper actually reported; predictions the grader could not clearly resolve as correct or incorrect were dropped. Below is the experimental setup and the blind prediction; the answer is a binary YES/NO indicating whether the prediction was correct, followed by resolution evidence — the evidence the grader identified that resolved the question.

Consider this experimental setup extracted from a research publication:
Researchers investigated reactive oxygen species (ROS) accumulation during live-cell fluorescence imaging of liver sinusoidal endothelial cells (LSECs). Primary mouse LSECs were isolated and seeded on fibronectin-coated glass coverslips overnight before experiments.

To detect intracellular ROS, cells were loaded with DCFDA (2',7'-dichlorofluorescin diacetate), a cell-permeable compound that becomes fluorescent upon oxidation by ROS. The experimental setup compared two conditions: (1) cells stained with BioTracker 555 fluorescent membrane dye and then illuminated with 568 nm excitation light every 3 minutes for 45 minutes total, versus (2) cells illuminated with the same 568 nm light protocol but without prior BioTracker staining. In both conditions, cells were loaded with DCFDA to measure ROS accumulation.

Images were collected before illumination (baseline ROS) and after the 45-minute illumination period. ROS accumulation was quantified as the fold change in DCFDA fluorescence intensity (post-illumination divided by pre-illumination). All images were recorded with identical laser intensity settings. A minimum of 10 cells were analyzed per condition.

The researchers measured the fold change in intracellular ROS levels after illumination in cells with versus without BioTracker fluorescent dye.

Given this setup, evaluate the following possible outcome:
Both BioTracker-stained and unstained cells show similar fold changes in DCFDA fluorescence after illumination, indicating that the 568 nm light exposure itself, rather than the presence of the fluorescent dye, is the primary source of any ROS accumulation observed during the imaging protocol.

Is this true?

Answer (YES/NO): NO